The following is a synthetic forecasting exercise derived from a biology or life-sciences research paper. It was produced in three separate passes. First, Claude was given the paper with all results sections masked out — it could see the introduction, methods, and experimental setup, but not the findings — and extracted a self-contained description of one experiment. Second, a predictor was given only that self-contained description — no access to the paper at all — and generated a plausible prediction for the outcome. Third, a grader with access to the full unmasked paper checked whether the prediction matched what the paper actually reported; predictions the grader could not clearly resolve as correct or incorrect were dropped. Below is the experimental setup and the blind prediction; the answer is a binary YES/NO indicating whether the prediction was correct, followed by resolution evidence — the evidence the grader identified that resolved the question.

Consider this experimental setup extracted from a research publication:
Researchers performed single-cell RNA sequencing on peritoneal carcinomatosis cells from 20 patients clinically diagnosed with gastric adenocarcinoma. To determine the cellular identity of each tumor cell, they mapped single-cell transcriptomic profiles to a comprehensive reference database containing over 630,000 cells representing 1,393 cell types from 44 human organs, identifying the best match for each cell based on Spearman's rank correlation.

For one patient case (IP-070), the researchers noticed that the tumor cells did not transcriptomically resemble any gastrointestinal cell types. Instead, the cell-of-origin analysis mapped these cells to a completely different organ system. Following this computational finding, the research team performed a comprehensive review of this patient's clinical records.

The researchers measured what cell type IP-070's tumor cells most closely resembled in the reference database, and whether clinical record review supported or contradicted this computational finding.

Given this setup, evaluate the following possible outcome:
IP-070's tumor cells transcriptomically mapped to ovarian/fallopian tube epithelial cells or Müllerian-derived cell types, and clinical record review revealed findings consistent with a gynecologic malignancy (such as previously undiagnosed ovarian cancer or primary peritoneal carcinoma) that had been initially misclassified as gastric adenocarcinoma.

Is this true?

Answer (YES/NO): NO